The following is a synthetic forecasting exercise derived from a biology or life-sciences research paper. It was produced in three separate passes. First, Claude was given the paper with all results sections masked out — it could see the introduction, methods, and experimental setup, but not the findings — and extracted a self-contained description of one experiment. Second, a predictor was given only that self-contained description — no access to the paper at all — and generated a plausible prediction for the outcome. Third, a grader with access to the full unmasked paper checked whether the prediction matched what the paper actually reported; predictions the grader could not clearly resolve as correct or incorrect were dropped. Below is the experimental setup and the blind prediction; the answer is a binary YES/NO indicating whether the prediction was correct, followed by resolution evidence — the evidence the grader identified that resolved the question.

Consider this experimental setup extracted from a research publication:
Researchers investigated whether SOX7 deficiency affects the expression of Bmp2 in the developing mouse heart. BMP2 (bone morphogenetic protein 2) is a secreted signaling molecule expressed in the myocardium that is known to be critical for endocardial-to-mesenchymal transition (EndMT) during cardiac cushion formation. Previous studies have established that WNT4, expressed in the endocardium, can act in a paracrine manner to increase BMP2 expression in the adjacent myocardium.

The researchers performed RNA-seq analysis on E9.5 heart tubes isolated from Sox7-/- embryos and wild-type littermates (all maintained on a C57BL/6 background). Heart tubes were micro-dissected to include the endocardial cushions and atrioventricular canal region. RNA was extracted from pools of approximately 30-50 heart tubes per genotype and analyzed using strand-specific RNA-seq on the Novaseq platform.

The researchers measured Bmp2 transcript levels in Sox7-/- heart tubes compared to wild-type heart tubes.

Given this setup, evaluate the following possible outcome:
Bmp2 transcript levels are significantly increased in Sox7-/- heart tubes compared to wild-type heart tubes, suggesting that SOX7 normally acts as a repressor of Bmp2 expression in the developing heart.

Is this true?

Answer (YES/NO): NO